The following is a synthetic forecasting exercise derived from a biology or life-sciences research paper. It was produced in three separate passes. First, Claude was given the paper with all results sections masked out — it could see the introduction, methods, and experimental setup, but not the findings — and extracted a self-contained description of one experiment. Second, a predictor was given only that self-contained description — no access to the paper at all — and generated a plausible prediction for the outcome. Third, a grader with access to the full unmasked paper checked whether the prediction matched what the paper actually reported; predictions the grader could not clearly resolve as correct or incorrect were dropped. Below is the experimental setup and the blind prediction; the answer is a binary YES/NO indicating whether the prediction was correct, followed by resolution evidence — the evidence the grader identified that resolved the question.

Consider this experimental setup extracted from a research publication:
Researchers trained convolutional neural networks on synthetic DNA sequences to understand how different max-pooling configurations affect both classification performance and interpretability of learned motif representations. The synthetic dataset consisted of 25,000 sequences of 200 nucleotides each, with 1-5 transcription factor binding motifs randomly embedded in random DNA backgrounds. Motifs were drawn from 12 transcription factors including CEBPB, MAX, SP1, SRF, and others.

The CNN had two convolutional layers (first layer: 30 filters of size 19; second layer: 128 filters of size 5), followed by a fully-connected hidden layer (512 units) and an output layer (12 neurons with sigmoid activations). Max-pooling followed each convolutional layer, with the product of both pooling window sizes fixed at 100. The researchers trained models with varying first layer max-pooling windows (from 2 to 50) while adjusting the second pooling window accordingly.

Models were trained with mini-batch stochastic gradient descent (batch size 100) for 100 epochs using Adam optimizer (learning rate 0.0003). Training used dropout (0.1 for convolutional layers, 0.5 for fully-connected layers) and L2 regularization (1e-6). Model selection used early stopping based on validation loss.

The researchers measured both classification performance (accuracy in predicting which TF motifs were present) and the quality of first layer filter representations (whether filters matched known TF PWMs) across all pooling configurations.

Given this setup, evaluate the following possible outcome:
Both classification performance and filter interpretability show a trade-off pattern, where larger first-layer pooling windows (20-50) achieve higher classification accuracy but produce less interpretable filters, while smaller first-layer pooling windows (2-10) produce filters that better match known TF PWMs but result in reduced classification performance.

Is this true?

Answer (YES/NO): NO